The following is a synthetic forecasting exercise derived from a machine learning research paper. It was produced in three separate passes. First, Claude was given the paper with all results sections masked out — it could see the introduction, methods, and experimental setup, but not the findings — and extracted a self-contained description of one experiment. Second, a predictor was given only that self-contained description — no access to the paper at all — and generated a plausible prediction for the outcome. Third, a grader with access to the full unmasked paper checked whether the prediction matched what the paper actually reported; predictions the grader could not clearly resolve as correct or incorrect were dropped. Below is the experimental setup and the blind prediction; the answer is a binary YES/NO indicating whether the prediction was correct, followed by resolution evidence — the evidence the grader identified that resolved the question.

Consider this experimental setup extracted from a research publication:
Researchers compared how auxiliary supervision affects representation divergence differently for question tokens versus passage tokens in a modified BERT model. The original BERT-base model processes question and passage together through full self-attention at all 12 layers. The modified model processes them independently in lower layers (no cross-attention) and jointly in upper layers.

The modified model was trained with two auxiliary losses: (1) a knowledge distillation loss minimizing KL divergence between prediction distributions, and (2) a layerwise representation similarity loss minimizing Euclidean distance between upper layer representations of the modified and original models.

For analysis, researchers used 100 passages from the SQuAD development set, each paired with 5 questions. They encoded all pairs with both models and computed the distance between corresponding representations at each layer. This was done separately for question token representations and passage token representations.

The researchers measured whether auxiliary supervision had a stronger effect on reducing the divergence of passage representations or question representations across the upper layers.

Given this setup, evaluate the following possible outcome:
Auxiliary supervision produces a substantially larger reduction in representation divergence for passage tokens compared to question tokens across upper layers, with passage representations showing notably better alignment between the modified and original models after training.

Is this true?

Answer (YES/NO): YES